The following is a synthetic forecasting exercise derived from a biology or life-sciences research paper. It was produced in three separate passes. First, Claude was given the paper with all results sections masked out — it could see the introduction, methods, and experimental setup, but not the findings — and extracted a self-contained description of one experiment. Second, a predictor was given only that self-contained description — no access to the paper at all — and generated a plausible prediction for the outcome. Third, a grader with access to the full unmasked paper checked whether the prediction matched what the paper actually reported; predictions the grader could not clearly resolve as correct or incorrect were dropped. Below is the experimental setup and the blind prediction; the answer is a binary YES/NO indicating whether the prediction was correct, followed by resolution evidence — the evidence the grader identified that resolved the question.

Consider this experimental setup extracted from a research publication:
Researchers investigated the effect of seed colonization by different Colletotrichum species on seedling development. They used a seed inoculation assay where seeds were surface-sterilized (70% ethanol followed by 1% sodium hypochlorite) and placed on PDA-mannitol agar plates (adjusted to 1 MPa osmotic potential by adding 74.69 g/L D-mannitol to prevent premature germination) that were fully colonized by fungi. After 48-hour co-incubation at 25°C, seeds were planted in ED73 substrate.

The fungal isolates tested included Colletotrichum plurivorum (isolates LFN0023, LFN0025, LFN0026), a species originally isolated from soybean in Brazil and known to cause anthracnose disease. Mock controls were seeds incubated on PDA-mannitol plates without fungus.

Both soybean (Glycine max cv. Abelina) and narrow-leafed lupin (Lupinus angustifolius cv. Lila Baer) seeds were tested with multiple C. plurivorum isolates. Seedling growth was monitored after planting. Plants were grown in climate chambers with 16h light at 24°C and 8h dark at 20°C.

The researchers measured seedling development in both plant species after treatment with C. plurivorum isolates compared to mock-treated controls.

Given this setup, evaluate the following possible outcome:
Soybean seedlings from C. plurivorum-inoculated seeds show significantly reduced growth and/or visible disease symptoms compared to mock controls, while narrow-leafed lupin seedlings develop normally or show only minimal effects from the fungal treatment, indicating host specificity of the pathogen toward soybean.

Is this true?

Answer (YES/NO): NO